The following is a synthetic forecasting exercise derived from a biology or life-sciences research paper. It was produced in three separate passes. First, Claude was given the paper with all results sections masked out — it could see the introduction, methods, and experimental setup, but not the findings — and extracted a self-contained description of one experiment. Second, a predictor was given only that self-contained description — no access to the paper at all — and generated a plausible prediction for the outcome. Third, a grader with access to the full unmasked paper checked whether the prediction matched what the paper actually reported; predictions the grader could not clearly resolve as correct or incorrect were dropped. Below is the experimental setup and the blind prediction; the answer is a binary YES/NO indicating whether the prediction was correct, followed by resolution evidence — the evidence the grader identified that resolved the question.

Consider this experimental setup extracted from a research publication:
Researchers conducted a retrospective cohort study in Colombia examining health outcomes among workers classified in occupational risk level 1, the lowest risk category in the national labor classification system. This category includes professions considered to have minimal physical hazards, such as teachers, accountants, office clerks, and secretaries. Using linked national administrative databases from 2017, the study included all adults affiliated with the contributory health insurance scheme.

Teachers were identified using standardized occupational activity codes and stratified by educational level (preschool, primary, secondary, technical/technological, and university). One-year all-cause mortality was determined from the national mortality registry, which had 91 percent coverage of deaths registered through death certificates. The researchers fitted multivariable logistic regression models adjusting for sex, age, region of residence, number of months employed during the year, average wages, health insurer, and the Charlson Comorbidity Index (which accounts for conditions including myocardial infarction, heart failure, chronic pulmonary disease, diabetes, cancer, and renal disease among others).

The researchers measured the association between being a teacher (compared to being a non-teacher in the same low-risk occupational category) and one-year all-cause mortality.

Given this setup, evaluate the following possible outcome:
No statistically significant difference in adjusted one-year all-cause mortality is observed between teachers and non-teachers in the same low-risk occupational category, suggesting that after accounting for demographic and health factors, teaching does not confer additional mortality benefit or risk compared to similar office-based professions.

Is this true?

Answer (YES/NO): NO